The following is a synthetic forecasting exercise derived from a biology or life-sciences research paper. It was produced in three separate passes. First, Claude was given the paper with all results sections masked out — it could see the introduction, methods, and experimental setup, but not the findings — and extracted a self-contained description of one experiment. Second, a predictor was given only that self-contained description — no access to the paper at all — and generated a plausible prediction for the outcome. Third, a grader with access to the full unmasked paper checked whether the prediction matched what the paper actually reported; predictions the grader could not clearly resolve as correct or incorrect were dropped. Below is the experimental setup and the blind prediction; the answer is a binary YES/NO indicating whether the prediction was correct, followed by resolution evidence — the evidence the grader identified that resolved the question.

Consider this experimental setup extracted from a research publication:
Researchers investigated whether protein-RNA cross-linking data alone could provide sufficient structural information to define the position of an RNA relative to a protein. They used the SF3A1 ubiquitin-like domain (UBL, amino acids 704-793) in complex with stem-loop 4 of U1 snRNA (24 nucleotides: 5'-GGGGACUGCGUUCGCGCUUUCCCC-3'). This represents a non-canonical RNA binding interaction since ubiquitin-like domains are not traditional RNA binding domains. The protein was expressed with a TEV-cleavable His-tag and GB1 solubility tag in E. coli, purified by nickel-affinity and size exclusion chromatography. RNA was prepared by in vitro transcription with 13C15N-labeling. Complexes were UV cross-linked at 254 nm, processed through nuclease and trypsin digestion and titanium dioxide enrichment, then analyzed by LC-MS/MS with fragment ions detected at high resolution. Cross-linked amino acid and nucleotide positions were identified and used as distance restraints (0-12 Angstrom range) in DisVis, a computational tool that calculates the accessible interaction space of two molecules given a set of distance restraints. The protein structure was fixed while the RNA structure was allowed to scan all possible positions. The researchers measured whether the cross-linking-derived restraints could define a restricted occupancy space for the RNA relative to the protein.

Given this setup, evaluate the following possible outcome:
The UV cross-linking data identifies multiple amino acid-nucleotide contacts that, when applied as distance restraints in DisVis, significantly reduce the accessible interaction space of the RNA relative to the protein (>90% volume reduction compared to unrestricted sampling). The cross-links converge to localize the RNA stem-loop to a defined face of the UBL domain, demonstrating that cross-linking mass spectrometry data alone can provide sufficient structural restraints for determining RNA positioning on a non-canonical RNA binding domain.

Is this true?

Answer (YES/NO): YES